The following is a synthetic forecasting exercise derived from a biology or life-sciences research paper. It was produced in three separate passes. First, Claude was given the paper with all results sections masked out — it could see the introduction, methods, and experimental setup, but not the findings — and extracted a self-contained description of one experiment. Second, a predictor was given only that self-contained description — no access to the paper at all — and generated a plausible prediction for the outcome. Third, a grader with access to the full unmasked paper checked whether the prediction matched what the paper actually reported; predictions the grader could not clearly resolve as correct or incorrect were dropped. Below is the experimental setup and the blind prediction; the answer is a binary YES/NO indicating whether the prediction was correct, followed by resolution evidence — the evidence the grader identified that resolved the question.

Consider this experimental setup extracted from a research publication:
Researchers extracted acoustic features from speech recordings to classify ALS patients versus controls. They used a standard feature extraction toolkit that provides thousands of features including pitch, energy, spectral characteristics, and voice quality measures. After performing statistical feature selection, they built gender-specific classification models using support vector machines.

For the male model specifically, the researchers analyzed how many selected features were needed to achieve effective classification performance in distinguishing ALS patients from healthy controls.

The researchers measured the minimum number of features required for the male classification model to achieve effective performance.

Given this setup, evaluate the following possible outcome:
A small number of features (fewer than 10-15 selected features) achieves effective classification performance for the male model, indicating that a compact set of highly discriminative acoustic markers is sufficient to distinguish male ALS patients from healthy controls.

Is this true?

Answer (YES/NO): YES